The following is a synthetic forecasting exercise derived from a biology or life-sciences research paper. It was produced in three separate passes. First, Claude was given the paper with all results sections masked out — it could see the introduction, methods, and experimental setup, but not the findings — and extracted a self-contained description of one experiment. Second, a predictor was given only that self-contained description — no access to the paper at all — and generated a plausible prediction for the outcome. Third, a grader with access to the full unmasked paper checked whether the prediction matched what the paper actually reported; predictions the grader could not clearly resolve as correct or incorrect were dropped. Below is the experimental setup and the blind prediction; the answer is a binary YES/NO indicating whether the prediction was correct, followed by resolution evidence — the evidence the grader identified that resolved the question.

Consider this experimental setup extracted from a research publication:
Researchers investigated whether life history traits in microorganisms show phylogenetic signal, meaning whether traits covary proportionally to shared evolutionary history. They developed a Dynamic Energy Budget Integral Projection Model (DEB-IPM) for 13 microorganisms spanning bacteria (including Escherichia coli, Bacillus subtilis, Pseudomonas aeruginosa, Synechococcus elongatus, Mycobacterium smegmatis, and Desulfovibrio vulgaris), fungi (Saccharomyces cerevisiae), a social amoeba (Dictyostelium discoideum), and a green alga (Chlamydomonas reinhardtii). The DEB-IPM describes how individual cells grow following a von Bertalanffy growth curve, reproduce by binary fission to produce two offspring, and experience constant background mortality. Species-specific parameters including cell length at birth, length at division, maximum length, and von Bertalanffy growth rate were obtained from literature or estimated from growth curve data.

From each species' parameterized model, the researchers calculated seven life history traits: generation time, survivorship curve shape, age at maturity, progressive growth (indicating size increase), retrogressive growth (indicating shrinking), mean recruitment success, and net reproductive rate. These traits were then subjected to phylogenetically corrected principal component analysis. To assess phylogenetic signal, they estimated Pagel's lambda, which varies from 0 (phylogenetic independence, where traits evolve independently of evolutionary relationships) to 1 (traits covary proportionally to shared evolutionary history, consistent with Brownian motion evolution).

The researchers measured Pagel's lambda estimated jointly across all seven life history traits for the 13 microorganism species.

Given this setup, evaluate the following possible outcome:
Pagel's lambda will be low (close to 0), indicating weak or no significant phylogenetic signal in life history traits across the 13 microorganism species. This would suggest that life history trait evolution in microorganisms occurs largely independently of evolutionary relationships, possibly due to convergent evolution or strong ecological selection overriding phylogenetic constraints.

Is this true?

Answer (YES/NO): YES